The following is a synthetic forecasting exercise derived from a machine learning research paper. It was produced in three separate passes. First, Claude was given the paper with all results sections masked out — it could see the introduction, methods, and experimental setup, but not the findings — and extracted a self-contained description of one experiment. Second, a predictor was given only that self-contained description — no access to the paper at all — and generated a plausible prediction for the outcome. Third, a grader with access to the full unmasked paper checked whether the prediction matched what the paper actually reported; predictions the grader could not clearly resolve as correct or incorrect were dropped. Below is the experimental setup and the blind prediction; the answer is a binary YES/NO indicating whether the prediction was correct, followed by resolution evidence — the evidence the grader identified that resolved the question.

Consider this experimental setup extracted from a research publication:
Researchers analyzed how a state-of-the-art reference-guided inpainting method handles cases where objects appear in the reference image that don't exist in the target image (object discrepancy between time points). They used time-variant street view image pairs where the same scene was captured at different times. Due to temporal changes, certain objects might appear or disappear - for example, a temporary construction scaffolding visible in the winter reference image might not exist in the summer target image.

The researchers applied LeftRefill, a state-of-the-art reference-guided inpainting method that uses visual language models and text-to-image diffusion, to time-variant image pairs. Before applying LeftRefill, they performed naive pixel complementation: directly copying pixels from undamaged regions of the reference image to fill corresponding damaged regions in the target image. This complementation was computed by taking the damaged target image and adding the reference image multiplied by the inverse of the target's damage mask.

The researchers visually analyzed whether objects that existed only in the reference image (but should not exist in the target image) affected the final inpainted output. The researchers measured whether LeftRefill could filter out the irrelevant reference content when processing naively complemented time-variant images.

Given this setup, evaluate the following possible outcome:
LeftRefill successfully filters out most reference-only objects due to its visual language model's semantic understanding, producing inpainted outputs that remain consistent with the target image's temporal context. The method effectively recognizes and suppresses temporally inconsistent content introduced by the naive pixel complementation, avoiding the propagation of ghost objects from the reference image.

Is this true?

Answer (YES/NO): NO